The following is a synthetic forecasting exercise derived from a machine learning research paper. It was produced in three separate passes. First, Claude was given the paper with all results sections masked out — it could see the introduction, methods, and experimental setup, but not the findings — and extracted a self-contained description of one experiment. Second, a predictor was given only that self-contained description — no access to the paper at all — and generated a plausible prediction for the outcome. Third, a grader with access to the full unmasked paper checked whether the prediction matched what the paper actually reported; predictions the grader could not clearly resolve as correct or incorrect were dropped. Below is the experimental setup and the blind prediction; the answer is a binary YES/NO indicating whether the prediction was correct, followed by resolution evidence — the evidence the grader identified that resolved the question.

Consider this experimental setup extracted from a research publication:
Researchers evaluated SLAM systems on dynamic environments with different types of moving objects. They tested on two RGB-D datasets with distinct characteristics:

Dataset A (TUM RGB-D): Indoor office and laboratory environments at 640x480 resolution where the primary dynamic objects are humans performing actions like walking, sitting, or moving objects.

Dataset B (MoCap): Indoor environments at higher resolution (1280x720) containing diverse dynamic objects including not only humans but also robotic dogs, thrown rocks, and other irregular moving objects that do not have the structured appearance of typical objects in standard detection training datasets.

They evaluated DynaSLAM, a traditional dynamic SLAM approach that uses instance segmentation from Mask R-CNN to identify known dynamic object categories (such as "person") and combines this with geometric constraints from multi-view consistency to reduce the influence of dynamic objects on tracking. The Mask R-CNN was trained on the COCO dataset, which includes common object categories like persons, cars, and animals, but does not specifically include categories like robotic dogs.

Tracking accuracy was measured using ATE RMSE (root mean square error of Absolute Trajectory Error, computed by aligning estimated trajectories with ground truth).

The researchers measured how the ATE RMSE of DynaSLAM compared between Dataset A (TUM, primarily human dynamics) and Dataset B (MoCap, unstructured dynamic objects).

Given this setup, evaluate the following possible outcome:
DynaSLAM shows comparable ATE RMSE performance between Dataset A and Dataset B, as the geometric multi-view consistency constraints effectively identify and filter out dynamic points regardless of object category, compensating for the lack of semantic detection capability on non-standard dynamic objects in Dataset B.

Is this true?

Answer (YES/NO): NO